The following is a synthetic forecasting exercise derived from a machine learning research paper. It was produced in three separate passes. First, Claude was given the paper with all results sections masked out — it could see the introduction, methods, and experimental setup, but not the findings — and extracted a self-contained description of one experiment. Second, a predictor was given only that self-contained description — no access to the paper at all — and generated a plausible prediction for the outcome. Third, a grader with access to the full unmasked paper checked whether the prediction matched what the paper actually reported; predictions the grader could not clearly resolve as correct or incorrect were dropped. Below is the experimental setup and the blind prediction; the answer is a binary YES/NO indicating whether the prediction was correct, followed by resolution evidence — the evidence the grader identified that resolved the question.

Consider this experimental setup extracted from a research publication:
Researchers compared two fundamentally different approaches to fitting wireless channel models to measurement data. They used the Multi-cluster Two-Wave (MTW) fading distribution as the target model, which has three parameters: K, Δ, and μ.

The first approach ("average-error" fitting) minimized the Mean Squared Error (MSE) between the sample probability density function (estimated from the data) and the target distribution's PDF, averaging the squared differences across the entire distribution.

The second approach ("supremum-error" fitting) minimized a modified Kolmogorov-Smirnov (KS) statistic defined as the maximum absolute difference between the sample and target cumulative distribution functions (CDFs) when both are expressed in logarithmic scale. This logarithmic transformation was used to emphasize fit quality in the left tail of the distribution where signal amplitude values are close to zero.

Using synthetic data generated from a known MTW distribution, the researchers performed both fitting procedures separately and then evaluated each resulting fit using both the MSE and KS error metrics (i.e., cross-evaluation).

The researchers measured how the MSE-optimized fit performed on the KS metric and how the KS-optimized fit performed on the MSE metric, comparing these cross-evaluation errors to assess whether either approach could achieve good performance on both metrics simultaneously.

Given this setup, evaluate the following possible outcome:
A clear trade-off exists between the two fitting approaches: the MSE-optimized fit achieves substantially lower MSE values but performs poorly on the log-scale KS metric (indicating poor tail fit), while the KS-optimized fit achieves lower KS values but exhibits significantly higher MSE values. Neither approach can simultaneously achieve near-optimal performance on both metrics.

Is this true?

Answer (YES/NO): YES